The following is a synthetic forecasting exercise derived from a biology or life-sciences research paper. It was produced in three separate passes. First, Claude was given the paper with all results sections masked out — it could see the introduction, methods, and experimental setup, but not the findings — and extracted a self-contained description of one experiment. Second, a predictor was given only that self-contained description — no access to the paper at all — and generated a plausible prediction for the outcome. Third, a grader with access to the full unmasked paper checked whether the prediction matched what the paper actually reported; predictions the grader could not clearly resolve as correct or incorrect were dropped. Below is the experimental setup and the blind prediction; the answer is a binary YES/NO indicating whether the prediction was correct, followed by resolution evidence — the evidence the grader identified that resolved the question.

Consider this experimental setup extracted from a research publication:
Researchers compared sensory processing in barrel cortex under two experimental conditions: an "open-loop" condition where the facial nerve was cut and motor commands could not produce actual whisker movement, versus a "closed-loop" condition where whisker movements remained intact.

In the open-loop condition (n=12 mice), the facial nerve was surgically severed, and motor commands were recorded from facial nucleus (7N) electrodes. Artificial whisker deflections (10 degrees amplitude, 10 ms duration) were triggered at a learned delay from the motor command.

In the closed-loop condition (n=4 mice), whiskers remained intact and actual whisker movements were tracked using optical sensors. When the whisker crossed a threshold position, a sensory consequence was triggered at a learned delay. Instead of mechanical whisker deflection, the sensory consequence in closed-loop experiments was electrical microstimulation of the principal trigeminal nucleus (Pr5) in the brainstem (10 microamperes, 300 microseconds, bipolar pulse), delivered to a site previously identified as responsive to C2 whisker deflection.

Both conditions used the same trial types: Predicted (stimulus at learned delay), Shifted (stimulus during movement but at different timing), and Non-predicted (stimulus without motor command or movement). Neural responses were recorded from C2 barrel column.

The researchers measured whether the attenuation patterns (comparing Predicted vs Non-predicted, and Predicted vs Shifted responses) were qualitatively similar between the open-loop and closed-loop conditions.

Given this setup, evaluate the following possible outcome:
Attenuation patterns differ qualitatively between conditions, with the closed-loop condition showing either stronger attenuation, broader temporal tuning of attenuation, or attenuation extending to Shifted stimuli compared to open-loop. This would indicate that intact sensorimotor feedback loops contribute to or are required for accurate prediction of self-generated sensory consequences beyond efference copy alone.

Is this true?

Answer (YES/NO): NO